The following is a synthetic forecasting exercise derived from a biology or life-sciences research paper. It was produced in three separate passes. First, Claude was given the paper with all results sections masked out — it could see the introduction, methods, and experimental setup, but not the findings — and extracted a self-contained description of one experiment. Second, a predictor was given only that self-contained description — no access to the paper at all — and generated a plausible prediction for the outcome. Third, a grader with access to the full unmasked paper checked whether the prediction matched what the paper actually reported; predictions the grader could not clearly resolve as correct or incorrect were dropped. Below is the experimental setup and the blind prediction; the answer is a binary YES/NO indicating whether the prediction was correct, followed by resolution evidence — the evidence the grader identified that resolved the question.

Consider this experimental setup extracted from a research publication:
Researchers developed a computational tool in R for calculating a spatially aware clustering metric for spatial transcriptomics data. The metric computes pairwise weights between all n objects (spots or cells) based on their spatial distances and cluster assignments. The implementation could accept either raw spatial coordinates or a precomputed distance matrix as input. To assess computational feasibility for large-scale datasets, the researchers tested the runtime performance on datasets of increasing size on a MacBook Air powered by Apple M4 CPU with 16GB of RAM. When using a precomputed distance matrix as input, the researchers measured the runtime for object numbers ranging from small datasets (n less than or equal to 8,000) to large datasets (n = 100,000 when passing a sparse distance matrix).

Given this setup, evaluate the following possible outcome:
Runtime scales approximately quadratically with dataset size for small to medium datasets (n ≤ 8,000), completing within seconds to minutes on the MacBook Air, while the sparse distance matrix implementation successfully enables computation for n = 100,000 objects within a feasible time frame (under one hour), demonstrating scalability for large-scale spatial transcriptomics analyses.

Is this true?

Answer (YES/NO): NO